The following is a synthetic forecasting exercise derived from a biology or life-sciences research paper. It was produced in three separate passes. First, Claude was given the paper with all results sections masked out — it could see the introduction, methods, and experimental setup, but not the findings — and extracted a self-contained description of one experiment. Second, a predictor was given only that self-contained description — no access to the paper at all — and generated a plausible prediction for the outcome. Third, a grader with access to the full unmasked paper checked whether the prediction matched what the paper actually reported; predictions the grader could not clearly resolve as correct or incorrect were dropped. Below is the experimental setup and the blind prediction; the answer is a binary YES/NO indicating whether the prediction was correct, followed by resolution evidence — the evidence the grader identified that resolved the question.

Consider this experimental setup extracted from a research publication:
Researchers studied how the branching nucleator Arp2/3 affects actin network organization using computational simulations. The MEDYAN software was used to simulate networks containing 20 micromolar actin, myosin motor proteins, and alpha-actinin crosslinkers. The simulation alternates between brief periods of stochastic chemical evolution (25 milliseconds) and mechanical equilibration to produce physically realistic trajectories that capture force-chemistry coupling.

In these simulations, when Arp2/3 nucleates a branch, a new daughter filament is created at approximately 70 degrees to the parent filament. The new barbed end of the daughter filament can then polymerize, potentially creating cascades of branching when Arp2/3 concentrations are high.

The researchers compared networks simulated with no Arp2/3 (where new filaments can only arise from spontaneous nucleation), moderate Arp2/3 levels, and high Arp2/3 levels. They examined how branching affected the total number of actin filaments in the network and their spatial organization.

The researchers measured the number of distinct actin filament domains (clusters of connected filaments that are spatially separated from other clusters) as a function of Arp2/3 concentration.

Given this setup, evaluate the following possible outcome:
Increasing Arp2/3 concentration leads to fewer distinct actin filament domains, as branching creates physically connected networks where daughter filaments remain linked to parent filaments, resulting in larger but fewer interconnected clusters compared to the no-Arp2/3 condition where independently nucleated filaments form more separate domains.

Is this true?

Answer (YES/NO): NO